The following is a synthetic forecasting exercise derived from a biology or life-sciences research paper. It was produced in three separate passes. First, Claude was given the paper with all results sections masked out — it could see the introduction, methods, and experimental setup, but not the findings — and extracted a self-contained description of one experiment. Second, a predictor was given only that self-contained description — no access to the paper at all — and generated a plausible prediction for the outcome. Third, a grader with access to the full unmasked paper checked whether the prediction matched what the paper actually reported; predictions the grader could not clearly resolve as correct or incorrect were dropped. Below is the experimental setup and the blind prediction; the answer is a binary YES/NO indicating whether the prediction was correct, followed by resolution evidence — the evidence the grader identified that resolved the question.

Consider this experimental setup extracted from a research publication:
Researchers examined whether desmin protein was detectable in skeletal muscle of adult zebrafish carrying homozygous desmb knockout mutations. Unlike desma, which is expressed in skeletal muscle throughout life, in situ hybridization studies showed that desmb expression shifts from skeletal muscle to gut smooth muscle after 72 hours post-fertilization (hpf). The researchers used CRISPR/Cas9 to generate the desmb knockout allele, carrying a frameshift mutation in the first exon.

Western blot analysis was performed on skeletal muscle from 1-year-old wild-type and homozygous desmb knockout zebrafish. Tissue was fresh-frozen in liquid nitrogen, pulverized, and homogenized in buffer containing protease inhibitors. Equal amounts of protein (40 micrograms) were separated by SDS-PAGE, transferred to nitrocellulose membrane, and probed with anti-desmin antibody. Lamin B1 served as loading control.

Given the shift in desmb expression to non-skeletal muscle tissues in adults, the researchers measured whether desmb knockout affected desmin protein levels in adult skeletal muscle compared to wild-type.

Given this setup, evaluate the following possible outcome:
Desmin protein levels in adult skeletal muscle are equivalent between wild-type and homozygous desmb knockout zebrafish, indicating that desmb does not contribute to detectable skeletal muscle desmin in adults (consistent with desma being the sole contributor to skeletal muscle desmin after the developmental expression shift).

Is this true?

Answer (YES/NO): YES